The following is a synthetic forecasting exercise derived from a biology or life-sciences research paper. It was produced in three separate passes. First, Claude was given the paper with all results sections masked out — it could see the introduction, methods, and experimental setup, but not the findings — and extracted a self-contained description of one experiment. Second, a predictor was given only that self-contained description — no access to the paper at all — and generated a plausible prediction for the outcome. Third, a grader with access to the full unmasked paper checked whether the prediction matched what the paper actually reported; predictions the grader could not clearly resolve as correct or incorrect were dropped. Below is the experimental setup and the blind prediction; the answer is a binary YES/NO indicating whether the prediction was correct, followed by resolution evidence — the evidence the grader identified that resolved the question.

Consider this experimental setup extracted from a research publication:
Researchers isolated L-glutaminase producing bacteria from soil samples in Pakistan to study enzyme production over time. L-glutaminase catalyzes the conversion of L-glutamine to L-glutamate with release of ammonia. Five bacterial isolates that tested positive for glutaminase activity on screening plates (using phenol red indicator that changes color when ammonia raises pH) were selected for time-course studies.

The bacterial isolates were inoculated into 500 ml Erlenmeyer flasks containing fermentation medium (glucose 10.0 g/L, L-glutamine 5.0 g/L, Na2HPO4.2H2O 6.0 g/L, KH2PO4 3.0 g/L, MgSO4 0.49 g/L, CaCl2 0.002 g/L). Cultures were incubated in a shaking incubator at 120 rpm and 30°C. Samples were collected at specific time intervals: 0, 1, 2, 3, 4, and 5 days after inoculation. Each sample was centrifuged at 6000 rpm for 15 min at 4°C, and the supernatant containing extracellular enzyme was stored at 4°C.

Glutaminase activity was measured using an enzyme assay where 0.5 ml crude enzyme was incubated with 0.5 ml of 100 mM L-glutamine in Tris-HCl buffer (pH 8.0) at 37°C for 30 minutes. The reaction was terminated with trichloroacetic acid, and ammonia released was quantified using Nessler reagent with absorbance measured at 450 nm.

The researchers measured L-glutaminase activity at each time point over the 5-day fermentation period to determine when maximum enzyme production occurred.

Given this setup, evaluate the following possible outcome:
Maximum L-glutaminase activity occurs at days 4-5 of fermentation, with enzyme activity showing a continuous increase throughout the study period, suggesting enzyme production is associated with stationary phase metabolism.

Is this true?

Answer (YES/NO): NO